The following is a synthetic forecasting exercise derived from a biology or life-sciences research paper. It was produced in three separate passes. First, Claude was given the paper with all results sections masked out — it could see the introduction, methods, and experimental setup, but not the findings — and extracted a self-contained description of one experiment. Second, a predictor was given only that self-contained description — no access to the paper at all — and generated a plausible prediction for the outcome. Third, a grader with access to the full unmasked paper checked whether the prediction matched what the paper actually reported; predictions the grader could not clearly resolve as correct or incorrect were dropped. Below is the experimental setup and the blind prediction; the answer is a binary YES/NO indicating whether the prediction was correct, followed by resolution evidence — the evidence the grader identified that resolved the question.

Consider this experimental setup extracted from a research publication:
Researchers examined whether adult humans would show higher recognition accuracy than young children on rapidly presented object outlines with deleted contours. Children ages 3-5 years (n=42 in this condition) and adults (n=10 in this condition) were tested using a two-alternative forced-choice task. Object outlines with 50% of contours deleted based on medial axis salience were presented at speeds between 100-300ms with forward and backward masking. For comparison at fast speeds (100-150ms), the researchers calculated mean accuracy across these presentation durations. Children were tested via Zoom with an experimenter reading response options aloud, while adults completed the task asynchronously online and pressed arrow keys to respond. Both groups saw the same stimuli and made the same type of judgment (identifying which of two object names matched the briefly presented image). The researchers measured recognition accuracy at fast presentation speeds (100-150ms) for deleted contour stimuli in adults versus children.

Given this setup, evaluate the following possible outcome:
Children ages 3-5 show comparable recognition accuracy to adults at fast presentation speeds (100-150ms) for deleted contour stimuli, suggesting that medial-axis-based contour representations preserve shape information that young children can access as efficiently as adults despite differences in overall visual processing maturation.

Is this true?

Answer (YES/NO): NO